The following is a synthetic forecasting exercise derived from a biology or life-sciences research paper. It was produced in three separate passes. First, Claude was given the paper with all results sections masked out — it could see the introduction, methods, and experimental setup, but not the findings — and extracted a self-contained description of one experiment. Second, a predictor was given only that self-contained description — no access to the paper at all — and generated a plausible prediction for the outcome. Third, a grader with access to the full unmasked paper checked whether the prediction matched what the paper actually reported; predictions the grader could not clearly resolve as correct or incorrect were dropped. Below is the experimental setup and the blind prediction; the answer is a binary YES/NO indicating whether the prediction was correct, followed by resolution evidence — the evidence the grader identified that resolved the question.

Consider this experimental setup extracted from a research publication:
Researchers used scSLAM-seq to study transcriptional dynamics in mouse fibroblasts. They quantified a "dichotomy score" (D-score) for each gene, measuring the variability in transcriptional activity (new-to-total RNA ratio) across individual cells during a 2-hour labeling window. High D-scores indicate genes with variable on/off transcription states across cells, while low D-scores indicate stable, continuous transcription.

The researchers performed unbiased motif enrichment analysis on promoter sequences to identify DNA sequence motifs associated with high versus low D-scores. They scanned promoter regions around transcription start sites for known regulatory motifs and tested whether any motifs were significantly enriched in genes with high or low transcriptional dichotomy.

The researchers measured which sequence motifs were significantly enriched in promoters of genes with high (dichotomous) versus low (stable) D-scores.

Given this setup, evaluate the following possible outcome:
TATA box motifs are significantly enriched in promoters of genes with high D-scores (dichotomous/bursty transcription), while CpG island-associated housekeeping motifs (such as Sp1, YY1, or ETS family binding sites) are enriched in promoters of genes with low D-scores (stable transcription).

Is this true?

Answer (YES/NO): NO